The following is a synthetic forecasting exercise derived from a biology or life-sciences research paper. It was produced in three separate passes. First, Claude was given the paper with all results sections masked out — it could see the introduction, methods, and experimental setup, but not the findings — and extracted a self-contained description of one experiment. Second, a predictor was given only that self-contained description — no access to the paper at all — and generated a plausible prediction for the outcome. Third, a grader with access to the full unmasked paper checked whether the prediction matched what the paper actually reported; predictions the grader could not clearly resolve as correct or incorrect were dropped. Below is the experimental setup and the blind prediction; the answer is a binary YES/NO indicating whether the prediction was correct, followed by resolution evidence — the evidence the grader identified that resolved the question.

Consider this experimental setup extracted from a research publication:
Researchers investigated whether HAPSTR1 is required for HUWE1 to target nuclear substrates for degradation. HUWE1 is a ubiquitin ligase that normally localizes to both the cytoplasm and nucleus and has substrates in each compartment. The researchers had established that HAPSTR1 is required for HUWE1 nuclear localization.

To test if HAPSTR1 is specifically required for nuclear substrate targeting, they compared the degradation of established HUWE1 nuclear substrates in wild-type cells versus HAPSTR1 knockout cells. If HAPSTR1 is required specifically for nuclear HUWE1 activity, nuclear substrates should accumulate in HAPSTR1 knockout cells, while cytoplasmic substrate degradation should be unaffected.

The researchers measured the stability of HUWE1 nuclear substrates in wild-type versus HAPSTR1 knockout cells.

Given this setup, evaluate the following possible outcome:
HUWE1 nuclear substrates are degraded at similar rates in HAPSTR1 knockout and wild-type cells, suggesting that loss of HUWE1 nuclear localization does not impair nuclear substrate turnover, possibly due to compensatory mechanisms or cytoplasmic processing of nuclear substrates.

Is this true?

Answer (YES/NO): NO